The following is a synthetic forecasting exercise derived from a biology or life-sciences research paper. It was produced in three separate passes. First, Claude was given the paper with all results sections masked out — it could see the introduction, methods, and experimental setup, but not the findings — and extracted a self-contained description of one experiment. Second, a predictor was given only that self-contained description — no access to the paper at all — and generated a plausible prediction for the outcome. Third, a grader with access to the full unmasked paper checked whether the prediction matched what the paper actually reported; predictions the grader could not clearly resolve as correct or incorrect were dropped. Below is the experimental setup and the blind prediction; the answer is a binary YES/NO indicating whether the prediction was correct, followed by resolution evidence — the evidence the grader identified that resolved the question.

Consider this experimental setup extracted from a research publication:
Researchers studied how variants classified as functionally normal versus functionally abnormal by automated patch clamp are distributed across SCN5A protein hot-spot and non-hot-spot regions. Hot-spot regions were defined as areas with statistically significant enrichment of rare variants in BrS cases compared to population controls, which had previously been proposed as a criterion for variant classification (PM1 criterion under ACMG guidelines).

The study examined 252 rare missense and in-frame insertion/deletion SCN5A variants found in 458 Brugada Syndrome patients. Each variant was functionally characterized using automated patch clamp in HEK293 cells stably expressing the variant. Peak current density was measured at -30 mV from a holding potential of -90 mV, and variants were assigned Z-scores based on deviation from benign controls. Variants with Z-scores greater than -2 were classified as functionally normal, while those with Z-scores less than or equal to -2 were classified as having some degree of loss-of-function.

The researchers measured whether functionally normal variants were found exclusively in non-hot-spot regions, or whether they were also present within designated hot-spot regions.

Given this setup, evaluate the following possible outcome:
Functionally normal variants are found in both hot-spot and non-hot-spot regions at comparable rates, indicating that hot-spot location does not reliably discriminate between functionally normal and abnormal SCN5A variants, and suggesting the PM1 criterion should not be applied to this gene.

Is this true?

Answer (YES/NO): NO